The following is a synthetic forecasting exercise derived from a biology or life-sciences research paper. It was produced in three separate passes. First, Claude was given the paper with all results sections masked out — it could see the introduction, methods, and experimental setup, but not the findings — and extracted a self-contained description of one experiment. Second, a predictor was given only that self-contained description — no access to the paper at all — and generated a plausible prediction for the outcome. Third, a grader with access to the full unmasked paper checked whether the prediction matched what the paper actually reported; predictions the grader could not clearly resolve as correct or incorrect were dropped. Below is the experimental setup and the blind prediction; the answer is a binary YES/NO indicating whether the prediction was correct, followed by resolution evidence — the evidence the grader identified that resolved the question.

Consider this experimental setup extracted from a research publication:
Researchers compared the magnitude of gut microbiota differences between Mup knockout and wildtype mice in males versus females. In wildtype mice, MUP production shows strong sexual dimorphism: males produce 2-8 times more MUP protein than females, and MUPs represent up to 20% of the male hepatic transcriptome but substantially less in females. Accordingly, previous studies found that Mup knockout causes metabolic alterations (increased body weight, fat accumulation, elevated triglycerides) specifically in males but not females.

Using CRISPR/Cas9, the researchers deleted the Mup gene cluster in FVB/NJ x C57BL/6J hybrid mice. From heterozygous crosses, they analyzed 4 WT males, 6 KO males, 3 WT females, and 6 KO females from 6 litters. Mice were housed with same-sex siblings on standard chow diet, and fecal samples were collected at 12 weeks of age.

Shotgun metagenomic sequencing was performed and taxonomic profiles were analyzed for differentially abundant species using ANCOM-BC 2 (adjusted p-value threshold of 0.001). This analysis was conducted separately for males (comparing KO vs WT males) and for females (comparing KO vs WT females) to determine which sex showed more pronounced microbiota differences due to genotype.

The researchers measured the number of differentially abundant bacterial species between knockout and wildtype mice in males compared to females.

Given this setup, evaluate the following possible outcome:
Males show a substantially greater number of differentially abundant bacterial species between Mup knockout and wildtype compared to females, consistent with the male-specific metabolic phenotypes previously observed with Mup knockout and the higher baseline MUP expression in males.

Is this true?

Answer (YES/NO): YES